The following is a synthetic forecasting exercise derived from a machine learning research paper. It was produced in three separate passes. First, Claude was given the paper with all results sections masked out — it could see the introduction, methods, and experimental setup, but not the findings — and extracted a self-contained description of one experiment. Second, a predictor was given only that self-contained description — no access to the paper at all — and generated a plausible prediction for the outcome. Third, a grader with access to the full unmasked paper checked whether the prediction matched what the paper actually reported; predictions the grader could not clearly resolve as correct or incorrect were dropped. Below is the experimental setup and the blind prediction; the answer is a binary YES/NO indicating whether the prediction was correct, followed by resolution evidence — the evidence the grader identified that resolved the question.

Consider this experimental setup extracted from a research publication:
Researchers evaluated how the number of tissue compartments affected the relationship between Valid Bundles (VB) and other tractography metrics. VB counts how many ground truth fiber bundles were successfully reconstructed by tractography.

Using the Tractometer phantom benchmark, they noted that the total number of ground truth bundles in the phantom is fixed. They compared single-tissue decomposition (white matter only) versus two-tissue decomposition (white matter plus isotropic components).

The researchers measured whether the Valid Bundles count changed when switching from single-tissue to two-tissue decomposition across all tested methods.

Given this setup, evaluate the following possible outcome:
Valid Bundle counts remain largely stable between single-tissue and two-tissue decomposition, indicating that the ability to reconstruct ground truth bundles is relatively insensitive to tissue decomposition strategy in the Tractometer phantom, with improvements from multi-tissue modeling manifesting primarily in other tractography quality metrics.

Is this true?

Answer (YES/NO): YES